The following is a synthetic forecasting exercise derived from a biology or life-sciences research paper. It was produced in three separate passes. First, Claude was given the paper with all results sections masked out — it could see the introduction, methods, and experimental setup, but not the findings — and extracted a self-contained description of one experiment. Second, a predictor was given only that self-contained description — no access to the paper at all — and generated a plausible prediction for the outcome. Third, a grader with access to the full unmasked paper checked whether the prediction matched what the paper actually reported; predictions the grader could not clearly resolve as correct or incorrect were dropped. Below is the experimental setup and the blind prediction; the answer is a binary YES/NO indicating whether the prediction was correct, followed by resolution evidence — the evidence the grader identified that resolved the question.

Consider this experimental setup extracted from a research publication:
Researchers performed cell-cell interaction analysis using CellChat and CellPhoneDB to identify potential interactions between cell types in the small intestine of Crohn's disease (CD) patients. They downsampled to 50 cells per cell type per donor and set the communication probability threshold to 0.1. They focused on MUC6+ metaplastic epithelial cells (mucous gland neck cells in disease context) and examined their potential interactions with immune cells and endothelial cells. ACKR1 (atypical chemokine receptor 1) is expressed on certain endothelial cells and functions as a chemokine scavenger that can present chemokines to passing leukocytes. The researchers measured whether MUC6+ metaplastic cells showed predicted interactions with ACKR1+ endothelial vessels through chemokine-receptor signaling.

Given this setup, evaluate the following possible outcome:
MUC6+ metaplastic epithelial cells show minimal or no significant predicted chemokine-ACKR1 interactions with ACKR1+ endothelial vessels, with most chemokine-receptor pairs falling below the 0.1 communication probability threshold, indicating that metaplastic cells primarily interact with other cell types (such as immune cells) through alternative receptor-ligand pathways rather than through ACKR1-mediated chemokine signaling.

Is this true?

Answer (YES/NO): NO